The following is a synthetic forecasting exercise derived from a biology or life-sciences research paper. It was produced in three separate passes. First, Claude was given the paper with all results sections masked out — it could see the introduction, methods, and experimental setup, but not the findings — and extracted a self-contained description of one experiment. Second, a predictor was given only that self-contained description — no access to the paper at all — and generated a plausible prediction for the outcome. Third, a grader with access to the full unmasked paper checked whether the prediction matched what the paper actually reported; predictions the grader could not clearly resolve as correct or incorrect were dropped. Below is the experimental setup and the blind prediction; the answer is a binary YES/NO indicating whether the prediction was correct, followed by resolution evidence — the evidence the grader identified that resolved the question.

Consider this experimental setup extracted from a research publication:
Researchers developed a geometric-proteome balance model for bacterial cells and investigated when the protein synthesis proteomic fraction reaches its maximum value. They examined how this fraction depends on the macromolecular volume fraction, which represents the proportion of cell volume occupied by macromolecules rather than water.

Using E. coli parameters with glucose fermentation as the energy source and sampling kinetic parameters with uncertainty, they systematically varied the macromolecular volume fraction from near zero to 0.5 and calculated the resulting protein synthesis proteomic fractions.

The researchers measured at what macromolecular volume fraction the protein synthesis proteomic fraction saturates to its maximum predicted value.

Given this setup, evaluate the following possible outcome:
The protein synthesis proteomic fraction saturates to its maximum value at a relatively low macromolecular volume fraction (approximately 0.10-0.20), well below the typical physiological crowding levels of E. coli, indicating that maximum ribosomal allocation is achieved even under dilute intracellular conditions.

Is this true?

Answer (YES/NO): NO